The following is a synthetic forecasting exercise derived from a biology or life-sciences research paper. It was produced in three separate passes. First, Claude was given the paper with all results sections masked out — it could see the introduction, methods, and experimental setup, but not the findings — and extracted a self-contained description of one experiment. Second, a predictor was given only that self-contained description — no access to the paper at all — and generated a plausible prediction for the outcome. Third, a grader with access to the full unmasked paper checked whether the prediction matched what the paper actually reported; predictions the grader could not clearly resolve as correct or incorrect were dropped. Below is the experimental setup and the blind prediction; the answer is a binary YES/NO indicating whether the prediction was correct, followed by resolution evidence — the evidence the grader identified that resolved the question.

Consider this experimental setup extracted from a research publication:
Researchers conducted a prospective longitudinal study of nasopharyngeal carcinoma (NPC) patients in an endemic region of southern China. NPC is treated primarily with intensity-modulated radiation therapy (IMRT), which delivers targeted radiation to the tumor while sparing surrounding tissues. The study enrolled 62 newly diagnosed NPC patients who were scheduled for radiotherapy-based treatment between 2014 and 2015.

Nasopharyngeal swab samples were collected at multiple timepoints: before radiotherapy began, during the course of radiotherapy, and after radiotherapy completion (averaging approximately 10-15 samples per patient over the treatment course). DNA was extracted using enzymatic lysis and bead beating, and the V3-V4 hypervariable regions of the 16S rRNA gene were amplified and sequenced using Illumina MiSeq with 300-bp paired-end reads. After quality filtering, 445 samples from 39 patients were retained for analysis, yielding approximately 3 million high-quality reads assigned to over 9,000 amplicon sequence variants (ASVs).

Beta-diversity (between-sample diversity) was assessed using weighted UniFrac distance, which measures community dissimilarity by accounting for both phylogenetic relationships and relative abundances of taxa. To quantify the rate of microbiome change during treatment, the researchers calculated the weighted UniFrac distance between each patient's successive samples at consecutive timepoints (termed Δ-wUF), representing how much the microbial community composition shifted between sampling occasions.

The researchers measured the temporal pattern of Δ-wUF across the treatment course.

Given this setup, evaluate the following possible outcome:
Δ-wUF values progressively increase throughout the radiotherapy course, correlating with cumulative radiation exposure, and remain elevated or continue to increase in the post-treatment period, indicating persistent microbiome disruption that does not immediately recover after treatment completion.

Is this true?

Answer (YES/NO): NO